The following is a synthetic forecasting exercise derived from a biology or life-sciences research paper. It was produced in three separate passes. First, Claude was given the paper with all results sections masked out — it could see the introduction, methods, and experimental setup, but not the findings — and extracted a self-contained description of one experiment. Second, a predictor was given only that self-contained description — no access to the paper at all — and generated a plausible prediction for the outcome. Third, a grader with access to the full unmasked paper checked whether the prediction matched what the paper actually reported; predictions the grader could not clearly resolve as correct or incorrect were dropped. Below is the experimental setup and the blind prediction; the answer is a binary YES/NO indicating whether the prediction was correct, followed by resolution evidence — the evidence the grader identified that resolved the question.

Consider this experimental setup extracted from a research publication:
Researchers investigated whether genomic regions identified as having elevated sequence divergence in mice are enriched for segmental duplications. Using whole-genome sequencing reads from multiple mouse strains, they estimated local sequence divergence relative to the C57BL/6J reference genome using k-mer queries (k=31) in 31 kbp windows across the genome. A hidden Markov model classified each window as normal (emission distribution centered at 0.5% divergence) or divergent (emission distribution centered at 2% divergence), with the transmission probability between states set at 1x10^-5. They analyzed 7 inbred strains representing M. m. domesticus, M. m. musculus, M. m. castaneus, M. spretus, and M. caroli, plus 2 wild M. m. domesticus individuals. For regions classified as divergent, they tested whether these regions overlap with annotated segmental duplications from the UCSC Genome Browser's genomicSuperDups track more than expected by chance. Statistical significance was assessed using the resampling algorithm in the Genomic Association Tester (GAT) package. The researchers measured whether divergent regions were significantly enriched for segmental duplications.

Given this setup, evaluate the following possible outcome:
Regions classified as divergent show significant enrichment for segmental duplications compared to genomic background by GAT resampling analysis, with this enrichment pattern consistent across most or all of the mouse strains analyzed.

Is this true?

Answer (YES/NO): NO